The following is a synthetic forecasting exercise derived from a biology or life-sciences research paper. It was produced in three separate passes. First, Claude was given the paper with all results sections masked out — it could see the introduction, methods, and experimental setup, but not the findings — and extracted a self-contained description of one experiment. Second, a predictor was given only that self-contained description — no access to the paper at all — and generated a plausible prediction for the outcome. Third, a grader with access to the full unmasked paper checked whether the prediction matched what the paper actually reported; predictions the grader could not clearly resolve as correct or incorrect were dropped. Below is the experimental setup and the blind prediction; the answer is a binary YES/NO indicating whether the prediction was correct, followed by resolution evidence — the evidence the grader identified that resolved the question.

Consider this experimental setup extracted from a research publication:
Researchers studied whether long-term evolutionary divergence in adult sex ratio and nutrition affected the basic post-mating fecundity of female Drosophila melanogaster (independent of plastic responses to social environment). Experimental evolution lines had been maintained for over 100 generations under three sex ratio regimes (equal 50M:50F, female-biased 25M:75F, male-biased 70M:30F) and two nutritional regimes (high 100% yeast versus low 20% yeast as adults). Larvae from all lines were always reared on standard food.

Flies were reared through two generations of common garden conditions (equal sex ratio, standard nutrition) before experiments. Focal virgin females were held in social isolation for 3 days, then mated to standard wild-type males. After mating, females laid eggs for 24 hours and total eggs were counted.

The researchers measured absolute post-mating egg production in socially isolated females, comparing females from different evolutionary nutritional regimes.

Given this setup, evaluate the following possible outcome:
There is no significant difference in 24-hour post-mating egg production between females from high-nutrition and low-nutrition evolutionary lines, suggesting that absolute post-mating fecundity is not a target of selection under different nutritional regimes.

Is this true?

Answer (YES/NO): YES